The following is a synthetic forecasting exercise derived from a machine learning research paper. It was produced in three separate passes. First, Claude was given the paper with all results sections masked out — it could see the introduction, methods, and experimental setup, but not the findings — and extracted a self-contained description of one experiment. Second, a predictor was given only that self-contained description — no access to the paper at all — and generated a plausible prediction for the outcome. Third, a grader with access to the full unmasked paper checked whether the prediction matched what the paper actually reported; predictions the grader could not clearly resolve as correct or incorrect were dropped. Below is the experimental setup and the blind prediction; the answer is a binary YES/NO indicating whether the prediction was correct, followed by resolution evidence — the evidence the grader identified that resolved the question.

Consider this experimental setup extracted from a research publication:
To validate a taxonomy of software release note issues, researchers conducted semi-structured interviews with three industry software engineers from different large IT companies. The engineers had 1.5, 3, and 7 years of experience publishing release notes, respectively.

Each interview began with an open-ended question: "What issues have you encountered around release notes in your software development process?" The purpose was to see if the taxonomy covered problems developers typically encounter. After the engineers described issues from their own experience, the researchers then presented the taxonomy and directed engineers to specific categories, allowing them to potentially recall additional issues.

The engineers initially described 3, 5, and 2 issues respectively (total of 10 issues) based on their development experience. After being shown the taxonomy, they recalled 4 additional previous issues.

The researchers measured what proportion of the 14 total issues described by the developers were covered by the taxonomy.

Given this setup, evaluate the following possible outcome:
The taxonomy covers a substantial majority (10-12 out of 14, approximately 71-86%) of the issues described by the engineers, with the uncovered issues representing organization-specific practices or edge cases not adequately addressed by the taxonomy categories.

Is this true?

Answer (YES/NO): NO